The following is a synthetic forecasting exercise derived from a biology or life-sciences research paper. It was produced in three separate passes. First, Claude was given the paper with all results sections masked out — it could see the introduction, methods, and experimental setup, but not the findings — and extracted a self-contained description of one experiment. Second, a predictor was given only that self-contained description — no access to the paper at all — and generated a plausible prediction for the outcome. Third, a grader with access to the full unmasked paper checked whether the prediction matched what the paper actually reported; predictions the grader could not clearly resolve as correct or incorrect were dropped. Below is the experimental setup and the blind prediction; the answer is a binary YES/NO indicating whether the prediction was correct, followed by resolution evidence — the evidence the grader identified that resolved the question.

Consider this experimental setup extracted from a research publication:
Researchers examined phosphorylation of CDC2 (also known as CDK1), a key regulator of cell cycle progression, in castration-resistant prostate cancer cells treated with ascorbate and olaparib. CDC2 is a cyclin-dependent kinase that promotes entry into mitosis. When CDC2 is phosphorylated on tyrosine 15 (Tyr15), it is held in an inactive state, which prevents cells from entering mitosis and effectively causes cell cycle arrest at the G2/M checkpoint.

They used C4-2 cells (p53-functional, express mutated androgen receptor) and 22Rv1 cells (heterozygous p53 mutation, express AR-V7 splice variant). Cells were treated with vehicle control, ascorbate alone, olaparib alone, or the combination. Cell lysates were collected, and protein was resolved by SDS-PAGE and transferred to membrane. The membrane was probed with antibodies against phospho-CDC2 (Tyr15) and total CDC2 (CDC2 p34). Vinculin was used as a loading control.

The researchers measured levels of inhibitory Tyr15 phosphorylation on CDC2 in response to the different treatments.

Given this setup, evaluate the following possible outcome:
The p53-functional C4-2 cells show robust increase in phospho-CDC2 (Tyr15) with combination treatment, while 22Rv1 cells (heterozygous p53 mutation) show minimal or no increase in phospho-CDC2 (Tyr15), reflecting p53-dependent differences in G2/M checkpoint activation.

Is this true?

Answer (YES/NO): NO